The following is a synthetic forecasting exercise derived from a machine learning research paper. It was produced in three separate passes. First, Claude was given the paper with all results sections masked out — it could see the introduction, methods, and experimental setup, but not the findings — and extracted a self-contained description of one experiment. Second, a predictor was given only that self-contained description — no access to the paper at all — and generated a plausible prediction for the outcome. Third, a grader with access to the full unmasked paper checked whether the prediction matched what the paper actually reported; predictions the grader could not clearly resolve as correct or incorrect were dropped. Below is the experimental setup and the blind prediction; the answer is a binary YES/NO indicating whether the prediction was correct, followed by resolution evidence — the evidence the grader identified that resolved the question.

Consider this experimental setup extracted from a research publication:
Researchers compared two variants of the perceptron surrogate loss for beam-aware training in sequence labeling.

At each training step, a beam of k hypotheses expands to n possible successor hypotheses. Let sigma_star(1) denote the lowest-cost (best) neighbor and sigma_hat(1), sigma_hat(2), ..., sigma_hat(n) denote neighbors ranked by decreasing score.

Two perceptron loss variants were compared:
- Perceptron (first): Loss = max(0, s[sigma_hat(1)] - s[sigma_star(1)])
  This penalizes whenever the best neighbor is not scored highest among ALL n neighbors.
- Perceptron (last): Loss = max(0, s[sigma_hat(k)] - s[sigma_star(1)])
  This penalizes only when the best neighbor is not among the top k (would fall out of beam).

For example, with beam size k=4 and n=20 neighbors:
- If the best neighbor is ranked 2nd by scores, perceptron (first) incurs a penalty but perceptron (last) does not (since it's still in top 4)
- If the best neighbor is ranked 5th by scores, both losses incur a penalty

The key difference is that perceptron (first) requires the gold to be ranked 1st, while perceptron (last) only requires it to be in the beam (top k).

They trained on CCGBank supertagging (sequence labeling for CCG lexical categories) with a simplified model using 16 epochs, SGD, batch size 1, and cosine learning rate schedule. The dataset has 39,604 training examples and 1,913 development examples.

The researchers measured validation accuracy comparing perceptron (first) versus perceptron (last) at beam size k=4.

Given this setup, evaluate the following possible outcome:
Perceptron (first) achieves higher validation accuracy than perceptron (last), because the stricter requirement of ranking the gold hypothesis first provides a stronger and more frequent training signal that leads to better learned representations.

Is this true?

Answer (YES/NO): NO